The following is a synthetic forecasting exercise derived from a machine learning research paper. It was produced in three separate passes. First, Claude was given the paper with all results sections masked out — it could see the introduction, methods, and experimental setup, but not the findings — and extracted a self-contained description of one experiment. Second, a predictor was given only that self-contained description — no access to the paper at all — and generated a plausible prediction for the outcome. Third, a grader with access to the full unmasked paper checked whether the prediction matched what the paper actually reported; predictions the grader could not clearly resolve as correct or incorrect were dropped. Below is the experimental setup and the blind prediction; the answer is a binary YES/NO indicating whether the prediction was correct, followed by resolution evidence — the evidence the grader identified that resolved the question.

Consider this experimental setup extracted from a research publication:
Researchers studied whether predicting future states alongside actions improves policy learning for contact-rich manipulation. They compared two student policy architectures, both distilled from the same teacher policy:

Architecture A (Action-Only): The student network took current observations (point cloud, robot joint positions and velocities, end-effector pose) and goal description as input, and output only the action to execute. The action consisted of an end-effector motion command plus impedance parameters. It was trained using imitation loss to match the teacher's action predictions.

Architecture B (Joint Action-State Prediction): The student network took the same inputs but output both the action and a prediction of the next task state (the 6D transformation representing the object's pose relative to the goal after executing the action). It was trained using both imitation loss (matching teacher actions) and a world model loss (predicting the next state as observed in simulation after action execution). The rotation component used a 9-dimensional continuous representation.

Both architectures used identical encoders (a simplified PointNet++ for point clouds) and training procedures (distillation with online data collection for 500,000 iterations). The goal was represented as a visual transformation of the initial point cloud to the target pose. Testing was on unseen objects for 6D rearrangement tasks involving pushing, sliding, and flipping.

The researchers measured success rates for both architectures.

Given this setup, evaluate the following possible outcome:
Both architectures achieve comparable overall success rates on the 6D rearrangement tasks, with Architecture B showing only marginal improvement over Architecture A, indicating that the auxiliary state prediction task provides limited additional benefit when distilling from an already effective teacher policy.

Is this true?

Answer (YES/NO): YES